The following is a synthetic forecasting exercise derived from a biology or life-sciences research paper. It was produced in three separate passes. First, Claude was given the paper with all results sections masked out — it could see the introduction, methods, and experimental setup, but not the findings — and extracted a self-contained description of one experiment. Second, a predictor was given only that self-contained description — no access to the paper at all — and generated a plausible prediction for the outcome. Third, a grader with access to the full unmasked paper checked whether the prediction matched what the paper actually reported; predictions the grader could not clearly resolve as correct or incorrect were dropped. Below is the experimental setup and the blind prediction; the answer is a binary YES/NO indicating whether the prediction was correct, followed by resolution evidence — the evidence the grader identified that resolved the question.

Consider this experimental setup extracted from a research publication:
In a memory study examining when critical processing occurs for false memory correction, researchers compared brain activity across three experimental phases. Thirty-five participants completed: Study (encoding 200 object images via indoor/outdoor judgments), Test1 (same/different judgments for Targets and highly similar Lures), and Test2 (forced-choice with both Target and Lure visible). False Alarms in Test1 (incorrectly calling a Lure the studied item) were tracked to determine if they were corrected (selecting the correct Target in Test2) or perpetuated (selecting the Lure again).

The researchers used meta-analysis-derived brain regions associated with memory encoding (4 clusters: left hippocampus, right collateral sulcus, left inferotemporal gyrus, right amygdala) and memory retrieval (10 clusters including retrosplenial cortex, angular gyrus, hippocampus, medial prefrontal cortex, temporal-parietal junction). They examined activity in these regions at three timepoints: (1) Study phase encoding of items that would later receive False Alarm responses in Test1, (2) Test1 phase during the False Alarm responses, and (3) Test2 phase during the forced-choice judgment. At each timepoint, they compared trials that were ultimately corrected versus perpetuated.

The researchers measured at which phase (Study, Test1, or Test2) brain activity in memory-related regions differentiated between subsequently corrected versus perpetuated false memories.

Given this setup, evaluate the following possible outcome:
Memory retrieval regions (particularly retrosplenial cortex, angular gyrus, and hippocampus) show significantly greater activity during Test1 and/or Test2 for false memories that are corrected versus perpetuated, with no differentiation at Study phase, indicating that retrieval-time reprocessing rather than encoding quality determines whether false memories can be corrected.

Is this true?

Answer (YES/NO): NO